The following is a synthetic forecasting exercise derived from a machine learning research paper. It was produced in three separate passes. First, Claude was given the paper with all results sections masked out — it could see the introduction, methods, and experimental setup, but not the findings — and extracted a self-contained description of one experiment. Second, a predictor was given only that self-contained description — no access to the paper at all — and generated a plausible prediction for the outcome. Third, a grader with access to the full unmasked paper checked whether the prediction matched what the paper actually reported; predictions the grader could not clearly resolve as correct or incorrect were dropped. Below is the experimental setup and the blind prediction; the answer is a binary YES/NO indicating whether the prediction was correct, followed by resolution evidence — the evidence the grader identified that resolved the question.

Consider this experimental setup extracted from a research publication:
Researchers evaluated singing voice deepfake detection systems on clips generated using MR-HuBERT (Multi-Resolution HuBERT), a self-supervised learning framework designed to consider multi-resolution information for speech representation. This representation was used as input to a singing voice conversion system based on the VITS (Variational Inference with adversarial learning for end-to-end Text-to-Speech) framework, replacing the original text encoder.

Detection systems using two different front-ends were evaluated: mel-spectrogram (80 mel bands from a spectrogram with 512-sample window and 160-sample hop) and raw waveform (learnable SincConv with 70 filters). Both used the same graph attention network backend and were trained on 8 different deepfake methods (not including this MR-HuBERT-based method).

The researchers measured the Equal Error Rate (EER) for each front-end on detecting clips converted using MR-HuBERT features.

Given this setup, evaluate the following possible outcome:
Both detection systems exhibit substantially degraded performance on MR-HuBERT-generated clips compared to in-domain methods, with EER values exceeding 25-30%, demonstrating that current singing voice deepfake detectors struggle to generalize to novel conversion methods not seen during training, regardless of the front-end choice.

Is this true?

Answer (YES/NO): NO